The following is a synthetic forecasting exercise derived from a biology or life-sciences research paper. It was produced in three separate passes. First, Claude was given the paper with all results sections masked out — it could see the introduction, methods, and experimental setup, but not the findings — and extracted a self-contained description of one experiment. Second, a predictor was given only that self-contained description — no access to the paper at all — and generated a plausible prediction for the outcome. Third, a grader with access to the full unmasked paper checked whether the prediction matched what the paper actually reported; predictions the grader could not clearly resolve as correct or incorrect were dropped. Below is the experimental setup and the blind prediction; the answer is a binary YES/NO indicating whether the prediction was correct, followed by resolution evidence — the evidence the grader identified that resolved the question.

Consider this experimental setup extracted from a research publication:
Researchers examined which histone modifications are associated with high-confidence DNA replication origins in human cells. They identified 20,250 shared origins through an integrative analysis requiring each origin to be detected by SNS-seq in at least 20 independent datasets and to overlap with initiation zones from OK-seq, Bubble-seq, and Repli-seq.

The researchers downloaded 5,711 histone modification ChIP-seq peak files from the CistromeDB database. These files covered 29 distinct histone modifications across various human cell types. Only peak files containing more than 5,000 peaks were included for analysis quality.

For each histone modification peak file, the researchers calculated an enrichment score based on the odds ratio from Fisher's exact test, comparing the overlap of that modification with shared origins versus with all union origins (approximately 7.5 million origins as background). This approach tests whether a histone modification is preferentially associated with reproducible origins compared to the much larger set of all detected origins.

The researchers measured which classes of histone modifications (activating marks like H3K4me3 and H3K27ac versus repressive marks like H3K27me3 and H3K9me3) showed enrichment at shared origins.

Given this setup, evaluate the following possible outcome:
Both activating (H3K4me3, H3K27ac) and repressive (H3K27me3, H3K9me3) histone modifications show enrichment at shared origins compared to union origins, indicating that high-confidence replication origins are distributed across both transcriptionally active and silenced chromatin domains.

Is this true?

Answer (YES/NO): NO